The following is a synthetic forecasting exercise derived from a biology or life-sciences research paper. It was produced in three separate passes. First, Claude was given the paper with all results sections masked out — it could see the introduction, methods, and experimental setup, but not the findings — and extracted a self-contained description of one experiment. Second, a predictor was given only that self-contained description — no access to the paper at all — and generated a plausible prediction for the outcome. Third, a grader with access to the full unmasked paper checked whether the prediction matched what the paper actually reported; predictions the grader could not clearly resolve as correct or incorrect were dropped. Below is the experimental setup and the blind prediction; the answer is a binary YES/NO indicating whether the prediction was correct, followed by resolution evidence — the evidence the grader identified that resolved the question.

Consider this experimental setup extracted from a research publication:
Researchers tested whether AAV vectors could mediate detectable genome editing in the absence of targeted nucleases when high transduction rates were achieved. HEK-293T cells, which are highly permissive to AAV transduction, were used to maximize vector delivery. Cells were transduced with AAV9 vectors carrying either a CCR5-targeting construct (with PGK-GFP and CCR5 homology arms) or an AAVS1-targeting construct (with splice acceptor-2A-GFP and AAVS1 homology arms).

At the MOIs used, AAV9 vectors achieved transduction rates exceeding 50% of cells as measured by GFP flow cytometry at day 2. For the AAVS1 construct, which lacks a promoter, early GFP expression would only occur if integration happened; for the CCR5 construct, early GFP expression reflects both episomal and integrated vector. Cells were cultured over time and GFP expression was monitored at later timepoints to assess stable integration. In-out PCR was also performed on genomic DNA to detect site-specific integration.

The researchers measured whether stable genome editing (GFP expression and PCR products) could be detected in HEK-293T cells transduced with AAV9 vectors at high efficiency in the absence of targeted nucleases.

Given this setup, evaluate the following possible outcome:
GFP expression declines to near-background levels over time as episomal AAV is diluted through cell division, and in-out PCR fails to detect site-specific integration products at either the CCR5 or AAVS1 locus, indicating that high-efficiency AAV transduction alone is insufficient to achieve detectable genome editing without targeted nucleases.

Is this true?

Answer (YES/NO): YES